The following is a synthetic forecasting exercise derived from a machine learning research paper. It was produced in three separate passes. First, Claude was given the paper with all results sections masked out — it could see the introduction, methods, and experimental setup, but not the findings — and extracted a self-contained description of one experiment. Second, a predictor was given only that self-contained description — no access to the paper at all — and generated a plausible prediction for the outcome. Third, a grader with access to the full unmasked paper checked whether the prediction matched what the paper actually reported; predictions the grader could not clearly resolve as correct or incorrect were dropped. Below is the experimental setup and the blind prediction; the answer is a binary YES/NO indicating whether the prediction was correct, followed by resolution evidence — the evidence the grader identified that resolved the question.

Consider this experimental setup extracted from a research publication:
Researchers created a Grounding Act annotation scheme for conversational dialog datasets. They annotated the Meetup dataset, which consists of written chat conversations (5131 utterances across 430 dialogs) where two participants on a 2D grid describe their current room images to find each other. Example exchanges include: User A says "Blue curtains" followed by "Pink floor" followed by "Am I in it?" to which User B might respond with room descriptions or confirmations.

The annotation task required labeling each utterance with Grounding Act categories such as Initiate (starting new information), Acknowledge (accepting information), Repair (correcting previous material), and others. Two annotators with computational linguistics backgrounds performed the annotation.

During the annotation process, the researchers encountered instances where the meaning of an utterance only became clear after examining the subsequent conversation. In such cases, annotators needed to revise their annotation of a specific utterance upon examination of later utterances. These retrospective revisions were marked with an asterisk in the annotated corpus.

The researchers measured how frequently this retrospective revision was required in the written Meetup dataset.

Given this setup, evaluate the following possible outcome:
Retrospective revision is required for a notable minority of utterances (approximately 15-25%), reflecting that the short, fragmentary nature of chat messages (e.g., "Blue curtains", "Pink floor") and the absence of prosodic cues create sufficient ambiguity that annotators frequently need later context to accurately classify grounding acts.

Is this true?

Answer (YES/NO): NO